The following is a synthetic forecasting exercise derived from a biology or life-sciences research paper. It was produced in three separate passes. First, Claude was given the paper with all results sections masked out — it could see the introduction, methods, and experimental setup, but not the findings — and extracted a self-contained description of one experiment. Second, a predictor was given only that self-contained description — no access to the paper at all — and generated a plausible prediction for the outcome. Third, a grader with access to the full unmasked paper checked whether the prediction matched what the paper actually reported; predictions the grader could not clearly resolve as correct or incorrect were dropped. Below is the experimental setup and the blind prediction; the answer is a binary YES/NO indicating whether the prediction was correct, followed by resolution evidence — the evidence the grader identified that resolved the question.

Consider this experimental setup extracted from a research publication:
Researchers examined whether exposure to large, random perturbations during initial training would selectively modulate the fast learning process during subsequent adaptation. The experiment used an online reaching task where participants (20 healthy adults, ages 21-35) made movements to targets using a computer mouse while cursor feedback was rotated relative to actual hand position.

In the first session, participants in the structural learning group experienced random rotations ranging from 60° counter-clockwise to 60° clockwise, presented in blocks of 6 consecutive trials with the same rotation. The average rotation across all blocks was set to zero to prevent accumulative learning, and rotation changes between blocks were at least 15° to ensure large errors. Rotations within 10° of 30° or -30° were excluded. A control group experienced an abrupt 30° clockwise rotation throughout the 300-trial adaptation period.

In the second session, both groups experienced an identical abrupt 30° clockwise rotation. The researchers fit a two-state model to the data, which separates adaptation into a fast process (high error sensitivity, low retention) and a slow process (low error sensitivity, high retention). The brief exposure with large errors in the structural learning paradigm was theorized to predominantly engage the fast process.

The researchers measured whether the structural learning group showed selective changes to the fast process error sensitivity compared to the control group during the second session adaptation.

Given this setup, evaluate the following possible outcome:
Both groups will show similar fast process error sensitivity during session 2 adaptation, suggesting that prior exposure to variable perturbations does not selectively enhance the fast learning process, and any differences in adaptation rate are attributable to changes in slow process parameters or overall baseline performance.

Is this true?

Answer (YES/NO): NO